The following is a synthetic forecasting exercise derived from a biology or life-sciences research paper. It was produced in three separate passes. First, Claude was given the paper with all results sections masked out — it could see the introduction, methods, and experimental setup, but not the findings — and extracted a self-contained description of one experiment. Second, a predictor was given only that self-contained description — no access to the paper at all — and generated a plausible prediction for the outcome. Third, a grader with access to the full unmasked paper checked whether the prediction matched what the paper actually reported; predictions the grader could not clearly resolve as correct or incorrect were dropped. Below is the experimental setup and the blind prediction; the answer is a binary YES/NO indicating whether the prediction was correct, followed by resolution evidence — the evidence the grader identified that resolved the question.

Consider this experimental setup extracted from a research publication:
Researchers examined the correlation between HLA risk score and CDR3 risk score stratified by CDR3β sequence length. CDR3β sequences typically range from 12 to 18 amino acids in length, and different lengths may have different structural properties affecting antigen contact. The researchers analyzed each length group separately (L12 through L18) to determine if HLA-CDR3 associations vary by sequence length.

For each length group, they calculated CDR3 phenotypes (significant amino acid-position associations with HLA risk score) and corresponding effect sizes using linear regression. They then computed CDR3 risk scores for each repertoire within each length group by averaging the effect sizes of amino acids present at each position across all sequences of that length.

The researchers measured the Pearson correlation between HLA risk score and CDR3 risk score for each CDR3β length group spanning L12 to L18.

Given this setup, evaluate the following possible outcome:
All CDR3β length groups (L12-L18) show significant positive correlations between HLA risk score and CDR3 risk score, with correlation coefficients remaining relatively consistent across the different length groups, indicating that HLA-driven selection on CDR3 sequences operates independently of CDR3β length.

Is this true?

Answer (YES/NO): NO